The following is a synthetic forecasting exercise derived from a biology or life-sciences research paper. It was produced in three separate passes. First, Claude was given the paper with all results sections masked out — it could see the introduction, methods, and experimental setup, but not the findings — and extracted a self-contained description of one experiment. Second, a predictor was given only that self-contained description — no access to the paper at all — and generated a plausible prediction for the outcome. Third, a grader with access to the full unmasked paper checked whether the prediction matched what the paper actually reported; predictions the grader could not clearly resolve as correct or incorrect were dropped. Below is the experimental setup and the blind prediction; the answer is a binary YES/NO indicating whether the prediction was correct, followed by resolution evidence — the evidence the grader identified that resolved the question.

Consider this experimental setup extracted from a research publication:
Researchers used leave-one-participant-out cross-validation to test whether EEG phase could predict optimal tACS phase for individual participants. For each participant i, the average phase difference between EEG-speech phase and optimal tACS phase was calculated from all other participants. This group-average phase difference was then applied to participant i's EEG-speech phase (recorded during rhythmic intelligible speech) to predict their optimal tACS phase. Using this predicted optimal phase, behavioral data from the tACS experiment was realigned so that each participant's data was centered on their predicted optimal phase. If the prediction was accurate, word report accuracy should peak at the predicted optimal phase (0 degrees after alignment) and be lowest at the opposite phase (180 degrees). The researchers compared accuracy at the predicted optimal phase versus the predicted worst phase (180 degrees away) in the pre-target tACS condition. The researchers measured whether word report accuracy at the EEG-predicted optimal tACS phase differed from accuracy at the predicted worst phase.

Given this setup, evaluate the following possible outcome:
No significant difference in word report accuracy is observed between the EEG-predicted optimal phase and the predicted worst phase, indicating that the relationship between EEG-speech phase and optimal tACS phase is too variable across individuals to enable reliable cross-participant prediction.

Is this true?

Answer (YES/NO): NO